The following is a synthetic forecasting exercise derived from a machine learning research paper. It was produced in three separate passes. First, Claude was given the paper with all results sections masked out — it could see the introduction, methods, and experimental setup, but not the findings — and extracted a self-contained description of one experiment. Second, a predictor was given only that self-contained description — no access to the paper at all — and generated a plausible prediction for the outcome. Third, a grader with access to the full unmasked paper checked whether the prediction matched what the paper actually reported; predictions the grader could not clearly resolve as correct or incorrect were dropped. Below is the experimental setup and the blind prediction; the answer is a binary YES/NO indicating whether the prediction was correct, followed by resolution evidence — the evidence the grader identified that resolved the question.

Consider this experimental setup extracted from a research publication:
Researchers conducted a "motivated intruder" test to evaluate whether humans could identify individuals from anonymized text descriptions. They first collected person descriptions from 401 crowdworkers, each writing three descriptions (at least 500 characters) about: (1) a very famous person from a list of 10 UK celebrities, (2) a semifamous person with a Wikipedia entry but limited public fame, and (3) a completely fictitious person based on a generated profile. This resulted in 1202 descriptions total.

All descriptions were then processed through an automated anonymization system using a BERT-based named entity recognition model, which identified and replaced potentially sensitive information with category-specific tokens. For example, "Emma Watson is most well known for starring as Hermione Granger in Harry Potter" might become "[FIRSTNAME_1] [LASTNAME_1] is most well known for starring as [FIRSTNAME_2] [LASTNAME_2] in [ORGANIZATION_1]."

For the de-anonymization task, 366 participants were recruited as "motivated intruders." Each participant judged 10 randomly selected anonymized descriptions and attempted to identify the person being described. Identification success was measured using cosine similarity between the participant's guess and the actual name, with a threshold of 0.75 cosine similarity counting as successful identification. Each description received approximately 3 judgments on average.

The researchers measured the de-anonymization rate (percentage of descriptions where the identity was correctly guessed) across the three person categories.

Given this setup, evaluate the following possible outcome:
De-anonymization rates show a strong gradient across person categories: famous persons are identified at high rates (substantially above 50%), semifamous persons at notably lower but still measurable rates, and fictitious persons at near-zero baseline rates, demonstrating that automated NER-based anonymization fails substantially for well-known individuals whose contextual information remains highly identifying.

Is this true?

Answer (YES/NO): NO